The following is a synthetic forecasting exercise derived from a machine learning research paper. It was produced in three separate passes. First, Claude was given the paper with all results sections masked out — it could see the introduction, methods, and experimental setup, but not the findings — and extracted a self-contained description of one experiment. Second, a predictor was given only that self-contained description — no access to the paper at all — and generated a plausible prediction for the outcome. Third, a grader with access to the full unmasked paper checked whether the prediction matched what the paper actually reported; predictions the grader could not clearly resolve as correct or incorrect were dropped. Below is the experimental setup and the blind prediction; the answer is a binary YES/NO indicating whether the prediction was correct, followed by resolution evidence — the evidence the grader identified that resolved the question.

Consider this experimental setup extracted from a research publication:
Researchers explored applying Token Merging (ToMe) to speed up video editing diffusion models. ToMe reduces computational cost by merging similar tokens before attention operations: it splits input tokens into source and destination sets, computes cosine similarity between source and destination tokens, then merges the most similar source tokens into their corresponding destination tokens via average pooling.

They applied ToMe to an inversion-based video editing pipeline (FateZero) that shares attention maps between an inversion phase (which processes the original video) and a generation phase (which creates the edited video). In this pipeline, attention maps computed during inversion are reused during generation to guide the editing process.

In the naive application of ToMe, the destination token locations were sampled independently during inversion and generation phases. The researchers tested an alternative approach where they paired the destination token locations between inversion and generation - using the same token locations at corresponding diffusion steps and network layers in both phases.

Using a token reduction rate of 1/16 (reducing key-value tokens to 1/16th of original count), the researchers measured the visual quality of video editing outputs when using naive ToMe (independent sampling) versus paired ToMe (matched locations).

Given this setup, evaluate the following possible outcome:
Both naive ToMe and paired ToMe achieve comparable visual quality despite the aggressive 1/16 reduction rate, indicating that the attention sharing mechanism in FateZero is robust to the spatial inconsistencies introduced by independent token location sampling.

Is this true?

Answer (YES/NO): NO